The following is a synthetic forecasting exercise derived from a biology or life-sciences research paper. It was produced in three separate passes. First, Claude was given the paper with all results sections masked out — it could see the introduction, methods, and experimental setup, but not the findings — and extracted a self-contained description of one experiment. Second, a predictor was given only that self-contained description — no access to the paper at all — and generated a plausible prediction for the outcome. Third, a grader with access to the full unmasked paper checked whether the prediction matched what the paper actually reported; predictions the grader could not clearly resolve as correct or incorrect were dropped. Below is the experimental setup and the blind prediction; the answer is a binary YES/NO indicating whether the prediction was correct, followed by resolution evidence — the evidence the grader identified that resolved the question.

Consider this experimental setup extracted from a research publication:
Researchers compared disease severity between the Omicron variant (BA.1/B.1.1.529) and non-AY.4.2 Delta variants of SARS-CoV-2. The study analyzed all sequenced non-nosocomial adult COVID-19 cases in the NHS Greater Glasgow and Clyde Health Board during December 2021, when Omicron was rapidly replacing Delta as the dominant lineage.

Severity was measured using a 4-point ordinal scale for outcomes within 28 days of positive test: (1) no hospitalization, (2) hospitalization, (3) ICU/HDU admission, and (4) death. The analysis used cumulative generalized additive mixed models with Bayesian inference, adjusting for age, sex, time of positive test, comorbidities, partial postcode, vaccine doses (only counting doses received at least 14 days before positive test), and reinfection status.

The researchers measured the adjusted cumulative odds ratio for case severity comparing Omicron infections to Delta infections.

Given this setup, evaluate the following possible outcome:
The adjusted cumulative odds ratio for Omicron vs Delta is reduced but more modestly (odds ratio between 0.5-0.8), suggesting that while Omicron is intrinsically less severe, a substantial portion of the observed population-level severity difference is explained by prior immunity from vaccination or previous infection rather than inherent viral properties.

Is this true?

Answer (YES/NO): NO